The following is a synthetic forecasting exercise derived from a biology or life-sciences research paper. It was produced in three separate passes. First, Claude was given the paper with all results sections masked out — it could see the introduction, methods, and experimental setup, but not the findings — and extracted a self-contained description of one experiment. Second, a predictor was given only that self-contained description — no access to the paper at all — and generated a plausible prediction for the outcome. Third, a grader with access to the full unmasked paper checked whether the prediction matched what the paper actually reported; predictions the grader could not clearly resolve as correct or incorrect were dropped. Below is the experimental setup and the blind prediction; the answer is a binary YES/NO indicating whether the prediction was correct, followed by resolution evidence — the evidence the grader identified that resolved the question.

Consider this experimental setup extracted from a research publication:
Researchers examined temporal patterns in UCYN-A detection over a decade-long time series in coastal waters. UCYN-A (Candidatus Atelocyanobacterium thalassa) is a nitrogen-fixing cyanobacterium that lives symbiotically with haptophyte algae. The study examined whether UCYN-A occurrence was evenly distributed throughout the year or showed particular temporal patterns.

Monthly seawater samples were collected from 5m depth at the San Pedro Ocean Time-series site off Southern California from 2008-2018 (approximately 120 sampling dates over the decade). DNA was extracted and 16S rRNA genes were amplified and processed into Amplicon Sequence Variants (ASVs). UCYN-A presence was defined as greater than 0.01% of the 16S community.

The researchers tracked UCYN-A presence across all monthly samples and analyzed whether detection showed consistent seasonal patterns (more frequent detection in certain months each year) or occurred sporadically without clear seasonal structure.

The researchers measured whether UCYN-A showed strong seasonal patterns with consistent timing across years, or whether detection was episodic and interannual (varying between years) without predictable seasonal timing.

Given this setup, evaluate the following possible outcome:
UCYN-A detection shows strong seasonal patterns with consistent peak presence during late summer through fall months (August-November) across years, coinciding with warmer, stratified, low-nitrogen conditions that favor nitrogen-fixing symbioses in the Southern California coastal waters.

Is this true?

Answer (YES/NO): NO